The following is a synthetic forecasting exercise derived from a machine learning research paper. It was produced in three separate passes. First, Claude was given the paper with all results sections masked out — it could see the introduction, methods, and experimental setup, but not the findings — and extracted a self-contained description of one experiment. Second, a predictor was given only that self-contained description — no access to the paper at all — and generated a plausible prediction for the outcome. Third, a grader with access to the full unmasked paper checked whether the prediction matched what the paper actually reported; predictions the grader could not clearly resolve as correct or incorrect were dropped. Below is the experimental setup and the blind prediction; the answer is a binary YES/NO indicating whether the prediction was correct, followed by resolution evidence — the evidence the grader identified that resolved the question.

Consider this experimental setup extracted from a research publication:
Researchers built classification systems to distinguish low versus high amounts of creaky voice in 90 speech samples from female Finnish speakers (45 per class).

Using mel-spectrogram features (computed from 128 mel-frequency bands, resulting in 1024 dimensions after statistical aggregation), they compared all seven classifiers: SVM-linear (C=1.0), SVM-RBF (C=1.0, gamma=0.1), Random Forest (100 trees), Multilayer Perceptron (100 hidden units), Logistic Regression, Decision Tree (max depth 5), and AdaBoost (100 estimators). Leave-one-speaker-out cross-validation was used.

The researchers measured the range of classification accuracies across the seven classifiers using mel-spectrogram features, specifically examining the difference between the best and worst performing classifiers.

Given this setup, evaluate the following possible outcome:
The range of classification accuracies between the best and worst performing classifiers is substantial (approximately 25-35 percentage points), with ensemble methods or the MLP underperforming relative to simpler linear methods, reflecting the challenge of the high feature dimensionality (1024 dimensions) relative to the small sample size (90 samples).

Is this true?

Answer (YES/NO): NO